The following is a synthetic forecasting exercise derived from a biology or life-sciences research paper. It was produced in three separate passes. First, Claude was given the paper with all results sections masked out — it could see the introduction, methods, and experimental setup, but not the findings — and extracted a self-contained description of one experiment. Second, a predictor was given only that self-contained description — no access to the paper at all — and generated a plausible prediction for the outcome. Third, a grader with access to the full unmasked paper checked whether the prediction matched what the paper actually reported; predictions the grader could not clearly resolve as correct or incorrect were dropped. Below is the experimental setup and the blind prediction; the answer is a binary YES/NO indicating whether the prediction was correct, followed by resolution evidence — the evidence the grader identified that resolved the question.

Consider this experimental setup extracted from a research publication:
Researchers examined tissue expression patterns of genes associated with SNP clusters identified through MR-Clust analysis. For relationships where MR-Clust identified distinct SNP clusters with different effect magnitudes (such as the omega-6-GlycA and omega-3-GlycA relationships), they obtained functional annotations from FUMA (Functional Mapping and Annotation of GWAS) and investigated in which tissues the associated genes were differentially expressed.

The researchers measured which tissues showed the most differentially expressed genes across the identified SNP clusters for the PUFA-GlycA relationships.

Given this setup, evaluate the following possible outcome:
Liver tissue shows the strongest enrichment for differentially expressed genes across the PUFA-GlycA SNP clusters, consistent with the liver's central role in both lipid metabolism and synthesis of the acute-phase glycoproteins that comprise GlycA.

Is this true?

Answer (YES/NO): YES